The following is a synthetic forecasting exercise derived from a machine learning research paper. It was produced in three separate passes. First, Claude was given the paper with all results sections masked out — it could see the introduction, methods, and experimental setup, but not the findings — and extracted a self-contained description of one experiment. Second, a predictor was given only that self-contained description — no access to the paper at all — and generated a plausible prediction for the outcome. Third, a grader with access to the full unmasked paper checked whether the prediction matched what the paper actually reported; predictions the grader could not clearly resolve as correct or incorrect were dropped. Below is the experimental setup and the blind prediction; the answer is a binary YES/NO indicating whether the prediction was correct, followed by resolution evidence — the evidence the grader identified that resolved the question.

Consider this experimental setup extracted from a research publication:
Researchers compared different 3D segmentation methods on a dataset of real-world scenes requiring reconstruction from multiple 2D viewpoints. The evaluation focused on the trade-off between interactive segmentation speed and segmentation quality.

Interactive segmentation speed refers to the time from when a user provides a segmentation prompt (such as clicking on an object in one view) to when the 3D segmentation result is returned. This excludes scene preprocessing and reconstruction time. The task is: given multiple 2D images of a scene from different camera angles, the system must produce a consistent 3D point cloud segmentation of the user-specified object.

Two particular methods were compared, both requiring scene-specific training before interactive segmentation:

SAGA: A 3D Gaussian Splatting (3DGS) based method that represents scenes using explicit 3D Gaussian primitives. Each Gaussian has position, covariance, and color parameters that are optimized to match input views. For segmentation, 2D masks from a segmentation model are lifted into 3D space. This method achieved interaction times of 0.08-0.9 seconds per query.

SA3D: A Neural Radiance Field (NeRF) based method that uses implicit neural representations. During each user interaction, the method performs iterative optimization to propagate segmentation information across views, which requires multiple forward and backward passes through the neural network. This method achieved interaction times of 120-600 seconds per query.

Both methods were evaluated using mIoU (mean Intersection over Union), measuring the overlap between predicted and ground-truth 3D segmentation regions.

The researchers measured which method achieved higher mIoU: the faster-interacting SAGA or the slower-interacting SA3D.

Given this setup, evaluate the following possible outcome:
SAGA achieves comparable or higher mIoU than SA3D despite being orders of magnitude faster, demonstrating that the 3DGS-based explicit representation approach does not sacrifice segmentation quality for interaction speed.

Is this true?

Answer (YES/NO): NO